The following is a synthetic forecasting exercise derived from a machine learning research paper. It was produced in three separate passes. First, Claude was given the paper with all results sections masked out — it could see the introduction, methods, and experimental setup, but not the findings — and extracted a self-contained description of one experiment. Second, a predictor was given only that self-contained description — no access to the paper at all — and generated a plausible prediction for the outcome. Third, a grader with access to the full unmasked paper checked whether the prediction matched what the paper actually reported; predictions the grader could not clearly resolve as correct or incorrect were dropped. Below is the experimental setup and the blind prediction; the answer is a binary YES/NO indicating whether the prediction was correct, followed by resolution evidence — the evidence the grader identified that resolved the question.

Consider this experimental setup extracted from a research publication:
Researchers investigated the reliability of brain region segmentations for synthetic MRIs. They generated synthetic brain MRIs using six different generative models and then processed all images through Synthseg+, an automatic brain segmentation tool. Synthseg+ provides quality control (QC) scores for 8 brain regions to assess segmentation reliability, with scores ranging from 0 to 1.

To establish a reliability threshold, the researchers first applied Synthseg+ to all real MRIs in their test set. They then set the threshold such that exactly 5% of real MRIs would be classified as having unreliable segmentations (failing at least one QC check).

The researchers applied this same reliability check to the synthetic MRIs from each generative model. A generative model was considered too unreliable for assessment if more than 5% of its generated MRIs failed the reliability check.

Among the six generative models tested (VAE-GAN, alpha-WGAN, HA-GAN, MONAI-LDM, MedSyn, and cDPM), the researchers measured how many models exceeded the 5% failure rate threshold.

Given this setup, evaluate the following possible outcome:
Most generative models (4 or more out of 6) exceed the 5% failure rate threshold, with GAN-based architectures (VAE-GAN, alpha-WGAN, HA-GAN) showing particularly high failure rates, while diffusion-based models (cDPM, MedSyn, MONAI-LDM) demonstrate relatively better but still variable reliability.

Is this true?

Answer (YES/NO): NO